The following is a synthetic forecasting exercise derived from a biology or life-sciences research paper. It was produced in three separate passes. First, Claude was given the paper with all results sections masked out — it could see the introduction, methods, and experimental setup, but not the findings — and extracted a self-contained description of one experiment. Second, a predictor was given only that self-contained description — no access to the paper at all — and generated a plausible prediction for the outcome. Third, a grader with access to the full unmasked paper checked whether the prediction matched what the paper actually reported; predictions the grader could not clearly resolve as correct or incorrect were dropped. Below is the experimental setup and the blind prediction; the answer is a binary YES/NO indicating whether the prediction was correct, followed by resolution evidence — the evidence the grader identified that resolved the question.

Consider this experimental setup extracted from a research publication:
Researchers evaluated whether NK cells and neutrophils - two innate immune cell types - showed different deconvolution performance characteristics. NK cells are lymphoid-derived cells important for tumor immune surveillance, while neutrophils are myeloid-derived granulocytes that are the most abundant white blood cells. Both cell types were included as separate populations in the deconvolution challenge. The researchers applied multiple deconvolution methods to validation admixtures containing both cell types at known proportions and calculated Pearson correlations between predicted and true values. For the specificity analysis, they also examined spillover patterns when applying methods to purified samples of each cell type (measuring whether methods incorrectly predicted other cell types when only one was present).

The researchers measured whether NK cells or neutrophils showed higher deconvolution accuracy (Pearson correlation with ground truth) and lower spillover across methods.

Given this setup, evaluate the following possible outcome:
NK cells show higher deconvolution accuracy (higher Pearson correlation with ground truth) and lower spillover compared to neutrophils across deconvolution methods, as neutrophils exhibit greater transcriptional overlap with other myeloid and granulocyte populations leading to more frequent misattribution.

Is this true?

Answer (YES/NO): NO